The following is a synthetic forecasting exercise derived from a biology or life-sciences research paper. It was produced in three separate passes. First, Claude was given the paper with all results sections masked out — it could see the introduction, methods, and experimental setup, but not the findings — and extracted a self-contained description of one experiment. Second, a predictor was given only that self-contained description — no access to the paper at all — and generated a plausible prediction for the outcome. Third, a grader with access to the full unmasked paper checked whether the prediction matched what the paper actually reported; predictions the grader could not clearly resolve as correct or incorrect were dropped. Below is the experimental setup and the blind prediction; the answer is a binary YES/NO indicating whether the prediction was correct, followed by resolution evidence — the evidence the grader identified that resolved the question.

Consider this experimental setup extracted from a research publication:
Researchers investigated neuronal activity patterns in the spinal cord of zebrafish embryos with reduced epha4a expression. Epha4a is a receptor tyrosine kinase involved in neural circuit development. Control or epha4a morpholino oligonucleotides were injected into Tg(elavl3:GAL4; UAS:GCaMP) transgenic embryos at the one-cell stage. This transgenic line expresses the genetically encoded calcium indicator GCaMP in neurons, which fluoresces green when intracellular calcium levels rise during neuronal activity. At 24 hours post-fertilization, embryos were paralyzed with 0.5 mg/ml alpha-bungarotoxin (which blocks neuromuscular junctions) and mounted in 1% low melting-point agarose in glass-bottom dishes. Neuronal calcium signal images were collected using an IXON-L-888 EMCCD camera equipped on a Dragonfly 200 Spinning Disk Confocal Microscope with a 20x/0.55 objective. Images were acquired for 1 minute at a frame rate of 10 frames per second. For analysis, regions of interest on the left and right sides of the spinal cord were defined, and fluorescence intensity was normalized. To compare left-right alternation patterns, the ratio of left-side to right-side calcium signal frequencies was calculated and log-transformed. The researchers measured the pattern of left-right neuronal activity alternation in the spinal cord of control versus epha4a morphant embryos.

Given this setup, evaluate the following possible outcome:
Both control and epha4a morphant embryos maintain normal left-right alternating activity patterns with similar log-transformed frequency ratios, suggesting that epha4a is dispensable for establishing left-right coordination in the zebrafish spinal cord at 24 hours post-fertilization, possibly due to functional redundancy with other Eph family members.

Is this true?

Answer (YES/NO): NO